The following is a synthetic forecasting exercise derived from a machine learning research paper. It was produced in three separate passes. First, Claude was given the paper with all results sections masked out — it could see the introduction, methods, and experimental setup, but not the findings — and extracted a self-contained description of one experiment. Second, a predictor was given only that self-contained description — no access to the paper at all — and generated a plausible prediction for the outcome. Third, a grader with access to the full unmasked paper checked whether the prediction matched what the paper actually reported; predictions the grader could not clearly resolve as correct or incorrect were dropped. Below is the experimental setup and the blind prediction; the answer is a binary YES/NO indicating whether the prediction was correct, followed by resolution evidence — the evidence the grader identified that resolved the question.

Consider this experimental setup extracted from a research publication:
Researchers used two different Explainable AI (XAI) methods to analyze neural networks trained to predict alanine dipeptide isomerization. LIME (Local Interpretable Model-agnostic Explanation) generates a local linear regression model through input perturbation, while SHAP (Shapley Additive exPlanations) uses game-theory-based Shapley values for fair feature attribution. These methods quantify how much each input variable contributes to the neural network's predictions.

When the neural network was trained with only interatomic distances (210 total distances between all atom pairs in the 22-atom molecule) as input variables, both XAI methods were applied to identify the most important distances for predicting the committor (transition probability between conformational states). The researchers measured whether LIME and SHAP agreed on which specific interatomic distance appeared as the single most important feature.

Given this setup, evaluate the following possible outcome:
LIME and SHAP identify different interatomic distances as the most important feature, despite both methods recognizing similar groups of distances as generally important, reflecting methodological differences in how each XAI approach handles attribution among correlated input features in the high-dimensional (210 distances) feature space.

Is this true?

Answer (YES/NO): NO